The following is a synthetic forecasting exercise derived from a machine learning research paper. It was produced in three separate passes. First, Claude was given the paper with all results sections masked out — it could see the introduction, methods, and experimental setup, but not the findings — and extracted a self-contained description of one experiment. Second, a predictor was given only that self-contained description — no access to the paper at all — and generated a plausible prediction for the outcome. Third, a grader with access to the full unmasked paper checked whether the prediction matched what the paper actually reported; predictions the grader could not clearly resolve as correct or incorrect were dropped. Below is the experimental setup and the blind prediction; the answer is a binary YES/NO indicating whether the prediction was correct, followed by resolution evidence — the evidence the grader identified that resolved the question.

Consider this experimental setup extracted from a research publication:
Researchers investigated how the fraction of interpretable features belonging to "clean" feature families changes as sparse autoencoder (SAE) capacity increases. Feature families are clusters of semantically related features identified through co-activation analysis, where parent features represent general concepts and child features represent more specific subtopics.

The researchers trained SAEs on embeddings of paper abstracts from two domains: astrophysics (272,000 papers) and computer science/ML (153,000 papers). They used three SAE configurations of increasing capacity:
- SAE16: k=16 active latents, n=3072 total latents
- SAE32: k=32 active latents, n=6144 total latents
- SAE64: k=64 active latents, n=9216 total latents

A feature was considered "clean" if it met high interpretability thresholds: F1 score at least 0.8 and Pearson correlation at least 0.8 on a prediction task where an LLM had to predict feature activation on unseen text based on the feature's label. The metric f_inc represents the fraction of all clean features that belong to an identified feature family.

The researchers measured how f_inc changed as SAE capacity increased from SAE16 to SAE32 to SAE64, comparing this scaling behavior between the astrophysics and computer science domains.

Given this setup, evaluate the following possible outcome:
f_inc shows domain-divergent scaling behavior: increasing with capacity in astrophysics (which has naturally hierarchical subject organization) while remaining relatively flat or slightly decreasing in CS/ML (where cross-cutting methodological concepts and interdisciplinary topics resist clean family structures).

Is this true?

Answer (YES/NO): NO